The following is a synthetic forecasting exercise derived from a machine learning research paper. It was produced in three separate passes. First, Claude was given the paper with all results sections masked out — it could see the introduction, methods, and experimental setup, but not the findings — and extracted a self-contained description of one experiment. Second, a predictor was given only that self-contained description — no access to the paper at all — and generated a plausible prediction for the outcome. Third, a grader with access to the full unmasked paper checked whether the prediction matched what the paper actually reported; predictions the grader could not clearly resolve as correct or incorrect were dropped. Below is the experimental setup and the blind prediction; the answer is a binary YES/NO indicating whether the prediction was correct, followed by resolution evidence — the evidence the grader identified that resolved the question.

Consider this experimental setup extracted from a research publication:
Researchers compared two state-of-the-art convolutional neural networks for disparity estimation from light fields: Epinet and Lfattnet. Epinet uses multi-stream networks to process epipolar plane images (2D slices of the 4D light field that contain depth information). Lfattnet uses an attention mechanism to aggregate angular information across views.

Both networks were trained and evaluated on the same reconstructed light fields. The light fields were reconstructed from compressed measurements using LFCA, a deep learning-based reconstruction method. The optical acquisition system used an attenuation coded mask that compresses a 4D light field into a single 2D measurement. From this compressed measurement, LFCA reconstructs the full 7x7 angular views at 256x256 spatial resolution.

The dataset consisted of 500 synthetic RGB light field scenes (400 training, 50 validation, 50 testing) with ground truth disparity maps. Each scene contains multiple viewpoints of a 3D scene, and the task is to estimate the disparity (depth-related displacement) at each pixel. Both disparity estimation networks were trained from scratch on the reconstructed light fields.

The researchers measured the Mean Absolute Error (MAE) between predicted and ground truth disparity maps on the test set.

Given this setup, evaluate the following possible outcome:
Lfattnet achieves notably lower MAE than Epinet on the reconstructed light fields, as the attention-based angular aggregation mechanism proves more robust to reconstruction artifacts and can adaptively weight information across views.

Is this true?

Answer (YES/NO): NO